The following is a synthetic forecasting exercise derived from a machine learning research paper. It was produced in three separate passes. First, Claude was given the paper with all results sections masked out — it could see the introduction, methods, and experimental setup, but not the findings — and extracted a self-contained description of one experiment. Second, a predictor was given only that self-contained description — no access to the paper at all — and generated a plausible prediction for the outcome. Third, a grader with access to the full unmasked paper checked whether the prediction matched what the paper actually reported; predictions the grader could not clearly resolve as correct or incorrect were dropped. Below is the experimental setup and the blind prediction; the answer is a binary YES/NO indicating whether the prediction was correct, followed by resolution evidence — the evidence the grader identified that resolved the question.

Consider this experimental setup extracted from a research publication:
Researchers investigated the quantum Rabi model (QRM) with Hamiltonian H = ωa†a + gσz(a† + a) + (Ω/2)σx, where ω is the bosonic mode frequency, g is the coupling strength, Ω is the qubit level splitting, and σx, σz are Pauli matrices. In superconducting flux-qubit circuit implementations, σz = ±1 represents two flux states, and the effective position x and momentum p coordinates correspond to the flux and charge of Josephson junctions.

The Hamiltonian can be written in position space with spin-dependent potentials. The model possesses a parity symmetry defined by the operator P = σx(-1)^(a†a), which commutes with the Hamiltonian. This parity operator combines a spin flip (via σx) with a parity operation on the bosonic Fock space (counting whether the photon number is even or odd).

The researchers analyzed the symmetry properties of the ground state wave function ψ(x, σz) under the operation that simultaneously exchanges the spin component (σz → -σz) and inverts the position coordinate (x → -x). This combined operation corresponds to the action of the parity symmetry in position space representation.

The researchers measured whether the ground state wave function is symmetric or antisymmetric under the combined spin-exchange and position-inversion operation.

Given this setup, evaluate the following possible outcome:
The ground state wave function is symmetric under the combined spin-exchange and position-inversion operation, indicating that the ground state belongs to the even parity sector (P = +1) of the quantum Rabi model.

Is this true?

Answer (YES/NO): NO